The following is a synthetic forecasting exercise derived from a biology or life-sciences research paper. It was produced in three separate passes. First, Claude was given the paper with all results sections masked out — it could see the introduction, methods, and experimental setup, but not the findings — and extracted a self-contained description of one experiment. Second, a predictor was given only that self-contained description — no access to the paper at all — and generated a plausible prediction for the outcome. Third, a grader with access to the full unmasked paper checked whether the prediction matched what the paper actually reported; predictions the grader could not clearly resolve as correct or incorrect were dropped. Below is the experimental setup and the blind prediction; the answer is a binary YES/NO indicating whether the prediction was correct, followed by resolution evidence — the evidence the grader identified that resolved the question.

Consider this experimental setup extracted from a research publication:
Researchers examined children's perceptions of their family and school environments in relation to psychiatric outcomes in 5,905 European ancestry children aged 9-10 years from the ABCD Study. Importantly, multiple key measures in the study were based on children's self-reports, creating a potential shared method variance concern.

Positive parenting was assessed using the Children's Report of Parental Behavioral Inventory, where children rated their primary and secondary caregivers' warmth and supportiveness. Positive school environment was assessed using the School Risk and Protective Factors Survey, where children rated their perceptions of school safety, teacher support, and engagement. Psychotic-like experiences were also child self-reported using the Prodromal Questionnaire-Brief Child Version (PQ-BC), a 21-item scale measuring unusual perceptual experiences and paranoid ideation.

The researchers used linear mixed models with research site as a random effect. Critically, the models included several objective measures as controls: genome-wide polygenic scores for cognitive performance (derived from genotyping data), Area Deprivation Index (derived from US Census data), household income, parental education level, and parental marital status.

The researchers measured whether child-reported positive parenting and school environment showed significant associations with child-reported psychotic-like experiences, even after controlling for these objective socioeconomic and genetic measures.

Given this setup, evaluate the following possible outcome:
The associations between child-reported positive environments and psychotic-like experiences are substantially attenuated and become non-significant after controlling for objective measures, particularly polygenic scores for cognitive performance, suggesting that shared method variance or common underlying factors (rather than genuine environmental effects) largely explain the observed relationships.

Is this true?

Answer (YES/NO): NO